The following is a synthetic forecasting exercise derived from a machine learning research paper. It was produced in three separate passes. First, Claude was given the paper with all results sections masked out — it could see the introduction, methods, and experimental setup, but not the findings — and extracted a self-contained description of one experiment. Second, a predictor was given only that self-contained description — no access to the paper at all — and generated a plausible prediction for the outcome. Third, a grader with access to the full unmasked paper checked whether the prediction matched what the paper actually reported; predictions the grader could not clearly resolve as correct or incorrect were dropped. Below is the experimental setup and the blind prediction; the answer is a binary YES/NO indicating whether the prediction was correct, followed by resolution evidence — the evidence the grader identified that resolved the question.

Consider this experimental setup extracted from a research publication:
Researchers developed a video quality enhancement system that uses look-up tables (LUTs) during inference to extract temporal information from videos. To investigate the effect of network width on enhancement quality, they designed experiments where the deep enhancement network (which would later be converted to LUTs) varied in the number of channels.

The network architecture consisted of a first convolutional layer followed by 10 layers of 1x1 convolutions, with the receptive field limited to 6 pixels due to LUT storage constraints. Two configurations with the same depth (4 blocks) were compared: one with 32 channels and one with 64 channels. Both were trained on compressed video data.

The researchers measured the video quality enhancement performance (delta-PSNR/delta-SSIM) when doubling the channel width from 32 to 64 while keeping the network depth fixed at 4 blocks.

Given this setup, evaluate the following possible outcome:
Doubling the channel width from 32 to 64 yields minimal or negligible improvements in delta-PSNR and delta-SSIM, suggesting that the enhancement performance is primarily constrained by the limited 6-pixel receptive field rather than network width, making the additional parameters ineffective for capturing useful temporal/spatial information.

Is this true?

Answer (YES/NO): YES